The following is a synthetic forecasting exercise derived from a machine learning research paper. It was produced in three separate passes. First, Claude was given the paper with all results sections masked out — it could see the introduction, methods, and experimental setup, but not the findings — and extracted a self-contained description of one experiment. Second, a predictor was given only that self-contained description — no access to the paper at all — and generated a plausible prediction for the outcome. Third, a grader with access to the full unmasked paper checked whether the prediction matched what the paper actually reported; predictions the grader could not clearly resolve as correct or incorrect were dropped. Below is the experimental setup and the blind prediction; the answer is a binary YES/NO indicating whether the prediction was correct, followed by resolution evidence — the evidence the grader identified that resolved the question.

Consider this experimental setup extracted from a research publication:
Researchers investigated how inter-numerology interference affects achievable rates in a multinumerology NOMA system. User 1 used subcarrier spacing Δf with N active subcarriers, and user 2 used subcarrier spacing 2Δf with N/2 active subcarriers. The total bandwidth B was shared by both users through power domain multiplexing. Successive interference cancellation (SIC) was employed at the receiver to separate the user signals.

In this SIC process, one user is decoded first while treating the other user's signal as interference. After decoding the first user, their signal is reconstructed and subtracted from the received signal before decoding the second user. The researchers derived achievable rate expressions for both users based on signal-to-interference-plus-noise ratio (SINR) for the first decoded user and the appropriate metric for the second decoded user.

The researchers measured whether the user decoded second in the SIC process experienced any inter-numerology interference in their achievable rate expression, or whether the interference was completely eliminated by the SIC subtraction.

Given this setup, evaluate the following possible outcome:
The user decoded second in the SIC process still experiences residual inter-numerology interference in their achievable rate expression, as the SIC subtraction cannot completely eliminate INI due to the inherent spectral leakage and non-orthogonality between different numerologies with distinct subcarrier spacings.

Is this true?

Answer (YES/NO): NO